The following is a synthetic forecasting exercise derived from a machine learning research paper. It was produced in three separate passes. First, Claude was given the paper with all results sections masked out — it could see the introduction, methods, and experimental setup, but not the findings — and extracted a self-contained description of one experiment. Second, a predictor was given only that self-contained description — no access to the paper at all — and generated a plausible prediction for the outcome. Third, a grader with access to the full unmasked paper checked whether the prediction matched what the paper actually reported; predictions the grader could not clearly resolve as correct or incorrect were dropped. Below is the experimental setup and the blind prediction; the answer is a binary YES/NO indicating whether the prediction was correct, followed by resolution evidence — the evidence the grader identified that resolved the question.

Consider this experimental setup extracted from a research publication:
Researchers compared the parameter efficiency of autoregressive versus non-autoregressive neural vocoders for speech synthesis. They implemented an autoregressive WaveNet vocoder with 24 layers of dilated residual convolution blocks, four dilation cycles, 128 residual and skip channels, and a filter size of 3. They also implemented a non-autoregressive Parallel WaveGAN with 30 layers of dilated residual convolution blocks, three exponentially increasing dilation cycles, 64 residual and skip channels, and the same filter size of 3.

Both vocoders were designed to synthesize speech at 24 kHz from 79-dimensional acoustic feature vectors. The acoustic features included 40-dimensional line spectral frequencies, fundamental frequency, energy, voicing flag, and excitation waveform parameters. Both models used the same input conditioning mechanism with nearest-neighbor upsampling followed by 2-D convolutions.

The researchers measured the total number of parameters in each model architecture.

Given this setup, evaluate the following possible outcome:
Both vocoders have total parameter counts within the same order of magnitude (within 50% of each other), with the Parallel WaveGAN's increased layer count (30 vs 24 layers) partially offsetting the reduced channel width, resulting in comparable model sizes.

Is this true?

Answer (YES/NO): NO